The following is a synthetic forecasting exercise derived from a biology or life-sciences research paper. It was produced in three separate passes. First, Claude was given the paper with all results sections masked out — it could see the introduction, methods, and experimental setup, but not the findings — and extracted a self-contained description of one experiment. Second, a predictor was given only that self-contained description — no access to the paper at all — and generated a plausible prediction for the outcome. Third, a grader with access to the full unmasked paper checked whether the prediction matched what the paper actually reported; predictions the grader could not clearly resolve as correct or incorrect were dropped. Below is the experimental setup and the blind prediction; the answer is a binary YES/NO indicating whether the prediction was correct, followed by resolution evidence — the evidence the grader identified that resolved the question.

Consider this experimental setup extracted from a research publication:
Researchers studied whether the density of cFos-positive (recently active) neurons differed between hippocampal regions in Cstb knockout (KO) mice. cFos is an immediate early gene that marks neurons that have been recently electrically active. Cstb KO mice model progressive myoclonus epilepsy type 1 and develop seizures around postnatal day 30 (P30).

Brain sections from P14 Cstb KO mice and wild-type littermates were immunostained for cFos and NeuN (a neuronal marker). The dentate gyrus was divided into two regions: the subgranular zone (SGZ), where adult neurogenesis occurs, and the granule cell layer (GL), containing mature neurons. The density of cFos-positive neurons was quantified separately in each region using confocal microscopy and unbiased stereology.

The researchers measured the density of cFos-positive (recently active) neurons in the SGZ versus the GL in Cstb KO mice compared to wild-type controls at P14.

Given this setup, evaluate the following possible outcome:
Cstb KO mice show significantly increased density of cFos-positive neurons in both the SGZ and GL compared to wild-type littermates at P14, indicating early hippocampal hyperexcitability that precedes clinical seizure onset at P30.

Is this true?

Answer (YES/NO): NO